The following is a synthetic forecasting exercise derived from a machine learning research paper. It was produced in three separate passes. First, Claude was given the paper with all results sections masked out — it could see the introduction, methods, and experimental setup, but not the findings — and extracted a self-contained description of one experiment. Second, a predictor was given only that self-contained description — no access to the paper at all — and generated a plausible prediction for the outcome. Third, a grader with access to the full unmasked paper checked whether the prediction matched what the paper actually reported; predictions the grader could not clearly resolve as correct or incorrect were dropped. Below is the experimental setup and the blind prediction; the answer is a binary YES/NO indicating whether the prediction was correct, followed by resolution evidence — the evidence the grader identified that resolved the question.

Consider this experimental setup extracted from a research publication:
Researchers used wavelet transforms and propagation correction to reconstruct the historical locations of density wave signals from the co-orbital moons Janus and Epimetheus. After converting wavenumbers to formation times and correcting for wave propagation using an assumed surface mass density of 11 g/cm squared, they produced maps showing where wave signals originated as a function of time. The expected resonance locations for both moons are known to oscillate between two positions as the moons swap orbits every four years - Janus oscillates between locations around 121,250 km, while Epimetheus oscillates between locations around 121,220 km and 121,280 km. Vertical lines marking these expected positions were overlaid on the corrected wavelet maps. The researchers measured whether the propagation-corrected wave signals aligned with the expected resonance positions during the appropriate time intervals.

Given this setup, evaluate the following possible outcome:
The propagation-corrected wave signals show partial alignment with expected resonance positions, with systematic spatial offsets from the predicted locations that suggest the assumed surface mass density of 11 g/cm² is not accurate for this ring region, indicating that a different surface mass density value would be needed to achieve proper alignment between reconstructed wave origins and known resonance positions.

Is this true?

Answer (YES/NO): NO